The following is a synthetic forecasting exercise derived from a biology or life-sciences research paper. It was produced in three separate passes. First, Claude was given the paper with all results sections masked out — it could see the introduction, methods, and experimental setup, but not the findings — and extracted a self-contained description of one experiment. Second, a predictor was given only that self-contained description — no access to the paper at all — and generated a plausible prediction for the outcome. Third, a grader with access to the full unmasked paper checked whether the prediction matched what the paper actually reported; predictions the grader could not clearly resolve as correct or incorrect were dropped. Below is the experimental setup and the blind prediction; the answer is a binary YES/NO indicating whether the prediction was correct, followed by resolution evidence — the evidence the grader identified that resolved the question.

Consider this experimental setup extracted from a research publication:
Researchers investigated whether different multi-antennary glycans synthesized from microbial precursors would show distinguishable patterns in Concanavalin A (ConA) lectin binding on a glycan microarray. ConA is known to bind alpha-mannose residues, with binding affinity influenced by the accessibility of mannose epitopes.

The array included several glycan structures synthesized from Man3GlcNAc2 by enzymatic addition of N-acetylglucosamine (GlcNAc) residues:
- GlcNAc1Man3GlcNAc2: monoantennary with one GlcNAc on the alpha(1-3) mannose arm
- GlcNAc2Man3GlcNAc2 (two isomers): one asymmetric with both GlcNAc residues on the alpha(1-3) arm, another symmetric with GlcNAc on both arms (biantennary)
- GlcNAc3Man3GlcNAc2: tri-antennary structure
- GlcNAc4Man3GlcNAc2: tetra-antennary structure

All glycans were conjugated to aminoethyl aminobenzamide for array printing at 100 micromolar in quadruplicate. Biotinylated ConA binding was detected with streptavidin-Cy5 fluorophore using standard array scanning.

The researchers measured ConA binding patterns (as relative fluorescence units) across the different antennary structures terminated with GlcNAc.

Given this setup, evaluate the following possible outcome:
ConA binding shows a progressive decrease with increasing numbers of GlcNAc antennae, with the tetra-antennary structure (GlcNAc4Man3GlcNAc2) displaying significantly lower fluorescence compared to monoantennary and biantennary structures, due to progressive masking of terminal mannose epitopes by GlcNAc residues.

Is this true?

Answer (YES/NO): NO